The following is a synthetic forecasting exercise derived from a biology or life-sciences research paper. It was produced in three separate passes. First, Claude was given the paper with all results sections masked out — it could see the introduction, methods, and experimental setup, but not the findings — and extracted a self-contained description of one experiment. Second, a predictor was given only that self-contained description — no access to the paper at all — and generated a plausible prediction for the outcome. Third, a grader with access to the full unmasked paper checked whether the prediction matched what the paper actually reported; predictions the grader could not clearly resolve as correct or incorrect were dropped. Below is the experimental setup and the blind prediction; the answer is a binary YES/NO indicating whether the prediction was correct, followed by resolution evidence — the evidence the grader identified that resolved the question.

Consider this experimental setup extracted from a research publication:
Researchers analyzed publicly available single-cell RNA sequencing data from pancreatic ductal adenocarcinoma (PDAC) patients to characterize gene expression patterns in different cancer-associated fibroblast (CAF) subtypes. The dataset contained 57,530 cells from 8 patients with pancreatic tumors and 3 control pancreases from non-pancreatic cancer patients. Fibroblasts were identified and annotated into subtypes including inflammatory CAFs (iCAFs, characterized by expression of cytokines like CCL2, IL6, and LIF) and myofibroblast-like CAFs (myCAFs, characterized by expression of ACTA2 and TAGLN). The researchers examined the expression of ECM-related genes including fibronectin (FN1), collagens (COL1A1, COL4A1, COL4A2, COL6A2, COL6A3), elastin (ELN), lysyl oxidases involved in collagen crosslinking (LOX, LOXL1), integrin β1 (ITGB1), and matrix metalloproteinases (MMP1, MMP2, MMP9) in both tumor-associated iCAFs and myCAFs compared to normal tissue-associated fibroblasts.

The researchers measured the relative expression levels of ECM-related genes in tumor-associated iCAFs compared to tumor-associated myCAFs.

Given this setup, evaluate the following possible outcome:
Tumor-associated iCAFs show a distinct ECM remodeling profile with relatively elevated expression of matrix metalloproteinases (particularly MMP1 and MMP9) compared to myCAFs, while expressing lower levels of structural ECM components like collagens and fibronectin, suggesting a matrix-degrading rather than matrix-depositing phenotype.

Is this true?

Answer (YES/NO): NO